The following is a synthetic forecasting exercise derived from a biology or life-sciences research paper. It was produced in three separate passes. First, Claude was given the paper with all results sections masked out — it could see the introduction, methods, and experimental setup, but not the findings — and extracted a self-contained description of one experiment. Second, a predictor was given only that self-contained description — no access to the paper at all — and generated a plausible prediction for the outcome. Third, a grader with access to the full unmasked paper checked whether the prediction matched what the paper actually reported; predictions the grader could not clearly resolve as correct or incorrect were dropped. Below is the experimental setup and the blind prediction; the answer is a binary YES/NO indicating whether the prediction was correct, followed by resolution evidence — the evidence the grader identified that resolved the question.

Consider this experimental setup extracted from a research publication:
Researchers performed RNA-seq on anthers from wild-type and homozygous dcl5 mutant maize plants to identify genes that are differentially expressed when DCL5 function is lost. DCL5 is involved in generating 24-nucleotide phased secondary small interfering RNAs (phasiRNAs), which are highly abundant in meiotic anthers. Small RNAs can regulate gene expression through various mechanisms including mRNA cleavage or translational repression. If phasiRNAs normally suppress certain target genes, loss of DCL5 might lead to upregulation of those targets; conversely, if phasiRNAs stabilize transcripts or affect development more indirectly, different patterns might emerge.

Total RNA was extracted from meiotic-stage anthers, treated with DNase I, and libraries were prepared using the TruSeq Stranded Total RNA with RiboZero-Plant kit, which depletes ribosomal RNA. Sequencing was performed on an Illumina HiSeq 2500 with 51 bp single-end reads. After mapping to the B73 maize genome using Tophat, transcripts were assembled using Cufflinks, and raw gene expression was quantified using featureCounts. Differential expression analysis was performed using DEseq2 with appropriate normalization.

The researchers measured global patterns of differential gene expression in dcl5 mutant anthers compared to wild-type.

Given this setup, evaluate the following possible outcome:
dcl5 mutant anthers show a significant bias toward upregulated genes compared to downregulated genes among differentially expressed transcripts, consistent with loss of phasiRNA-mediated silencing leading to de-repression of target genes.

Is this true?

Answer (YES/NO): NO